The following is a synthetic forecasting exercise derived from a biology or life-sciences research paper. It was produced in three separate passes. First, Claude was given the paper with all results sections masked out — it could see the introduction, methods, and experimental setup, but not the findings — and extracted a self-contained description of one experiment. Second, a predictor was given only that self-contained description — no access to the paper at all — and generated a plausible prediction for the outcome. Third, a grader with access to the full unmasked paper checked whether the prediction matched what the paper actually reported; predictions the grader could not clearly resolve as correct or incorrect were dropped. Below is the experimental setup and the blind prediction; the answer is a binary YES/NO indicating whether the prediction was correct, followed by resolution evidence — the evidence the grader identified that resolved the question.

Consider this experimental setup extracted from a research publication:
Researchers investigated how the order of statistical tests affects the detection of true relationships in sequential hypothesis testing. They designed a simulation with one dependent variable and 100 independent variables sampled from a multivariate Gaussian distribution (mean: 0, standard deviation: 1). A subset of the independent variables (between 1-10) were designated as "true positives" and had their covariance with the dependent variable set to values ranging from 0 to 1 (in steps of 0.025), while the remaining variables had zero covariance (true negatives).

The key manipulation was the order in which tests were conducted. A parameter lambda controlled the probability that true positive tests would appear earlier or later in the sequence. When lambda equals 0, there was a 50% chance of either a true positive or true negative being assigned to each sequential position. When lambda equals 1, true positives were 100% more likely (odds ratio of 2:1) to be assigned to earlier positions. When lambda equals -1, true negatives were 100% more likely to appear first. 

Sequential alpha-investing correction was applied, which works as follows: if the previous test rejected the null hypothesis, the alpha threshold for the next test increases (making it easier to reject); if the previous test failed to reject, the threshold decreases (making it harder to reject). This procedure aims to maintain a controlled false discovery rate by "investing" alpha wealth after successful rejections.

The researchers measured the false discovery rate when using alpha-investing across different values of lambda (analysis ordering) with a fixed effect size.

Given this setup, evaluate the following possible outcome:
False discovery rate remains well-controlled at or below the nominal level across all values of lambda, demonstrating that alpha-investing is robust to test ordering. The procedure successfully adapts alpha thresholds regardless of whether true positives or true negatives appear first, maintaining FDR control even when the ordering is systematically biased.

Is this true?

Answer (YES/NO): YES